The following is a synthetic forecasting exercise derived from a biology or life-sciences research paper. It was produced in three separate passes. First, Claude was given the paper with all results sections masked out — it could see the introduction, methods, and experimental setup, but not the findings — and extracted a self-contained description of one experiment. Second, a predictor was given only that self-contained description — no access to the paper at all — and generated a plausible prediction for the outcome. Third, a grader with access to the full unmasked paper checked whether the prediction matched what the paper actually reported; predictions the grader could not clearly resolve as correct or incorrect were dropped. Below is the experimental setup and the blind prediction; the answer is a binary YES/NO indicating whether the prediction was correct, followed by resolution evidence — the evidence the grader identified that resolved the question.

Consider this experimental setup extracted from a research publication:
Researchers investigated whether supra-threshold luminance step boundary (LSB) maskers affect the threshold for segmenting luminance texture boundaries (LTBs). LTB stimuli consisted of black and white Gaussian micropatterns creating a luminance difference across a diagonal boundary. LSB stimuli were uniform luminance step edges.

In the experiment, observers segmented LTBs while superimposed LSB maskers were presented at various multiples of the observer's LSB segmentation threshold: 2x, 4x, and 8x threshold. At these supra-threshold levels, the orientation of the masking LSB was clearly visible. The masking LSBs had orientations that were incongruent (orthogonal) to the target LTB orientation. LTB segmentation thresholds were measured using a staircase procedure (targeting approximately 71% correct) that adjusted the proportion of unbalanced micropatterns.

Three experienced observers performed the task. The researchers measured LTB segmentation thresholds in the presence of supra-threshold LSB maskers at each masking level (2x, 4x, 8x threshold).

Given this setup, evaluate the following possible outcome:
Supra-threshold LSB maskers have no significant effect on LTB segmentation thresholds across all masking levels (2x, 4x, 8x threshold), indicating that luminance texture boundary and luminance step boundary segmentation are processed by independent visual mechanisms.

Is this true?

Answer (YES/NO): NO